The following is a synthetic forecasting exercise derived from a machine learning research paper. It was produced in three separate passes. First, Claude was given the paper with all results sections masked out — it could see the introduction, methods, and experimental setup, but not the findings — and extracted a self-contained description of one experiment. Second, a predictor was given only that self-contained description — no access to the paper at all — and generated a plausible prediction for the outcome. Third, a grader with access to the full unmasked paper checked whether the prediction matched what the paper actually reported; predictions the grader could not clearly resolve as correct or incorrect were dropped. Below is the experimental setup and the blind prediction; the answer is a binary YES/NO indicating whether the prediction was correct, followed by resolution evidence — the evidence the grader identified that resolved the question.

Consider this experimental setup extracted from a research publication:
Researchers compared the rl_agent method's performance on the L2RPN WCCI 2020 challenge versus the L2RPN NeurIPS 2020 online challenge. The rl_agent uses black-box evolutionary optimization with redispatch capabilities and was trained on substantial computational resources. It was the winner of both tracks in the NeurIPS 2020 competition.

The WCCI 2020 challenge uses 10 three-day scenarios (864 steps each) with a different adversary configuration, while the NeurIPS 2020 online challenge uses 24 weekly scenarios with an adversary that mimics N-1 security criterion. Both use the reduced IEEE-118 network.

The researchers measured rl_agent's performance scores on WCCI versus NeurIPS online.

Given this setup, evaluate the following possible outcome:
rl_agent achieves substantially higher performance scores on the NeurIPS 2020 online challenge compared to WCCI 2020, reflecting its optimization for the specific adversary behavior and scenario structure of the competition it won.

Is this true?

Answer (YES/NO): NO